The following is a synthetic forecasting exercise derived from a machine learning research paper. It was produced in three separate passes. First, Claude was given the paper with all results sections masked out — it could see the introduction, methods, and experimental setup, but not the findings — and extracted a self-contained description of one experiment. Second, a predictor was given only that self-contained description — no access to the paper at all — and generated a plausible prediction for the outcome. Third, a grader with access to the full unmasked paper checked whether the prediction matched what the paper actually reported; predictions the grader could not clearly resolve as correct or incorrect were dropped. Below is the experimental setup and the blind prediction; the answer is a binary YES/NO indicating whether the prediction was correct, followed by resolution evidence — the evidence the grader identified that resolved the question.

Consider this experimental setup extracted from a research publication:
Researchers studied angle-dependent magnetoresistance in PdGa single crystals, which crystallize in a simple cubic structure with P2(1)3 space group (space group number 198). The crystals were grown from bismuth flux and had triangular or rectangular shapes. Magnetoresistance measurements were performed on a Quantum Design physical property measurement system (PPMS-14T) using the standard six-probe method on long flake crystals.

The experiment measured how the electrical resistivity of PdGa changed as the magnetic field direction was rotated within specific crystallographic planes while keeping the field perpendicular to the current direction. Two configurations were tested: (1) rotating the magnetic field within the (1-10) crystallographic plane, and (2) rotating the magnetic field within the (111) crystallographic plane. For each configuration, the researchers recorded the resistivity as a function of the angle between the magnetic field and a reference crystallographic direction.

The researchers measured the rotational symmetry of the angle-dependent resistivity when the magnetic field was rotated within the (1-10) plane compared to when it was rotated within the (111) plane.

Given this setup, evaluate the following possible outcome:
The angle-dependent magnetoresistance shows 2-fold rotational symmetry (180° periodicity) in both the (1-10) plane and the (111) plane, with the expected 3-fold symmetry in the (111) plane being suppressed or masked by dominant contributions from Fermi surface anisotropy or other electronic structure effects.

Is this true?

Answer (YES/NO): NO